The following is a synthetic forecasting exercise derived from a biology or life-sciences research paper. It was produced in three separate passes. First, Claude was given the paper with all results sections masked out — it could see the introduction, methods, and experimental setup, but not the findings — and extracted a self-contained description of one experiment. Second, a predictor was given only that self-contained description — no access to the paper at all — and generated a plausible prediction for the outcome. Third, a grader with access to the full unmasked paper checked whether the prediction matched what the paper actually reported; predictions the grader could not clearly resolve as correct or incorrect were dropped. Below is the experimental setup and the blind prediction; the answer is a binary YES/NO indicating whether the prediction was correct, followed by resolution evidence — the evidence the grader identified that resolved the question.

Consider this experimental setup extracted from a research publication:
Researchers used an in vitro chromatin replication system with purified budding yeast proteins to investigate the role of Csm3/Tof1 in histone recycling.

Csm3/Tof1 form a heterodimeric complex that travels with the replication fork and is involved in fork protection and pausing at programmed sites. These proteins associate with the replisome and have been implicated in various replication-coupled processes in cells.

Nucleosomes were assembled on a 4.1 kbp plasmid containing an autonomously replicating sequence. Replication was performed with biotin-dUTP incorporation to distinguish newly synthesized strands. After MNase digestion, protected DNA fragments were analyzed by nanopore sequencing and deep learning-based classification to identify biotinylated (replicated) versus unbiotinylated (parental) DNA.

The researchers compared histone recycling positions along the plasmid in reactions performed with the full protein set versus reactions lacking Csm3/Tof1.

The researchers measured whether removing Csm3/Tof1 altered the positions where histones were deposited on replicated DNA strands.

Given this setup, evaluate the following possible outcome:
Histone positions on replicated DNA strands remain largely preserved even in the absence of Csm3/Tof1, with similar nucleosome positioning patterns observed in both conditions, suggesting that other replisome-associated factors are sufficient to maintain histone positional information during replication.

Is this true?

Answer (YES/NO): NO